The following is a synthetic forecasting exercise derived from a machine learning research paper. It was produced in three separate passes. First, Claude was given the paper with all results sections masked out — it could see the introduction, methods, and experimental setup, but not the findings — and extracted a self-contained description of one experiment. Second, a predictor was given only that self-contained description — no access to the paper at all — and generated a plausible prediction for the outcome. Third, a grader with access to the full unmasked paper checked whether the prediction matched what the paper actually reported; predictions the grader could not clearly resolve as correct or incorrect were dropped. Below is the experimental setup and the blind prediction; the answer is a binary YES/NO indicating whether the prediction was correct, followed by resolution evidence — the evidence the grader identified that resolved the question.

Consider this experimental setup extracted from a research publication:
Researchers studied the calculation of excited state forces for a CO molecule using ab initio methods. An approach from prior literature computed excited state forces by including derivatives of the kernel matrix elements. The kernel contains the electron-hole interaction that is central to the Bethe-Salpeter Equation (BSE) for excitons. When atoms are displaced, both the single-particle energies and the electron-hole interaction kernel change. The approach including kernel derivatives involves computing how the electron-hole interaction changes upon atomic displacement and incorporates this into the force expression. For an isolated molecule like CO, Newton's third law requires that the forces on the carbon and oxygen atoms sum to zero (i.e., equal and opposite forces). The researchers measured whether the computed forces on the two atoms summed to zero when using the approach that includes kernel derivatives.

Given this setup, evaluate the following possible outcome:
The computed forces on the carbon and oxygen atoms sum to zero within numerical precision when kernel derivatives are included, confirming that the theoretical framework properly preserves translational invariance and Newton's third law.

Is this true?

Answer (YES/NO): NO